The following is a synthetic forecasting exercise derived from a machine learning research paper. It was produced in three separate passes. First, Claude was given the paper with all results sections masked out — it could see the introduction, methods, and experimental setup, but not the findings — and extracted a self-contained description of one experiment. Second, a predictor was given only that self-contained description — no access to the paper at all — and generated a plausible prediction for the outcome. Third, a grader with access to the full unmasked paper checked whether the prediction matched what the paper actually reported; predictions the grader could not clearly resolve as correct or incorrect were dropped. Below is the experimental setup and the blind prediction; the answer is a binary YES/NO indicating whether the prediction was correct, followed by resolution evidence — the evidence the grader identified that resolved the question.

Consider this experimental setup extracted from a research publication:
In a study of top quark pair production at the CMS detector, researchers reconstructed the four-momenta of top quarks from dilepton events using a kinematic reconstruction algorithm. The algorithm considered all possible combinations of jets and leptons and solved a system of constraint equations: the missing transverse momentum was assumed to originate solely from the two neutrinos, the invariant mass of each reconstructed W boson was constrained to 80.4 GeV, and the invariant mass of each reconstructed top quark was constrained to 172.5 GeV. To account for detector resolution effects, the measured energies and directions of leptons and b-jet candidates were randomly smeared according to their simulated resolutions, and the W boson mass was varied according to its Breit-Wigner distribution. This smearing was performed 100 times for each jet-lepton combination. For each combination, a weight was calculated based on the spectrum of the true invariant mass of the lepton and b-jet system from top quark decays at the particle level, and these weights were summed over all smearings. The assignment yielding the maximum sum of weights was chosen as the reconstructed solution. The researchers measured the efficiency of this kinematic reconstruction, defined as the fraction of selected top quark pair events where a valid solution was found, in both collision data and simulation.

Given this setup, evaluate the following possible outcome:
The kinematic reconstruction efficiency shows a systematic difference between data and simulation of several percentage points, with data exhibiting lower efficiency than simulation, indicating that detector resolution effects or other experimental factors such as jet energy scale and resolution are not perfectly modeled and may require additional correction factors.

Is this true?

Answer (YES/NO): NO